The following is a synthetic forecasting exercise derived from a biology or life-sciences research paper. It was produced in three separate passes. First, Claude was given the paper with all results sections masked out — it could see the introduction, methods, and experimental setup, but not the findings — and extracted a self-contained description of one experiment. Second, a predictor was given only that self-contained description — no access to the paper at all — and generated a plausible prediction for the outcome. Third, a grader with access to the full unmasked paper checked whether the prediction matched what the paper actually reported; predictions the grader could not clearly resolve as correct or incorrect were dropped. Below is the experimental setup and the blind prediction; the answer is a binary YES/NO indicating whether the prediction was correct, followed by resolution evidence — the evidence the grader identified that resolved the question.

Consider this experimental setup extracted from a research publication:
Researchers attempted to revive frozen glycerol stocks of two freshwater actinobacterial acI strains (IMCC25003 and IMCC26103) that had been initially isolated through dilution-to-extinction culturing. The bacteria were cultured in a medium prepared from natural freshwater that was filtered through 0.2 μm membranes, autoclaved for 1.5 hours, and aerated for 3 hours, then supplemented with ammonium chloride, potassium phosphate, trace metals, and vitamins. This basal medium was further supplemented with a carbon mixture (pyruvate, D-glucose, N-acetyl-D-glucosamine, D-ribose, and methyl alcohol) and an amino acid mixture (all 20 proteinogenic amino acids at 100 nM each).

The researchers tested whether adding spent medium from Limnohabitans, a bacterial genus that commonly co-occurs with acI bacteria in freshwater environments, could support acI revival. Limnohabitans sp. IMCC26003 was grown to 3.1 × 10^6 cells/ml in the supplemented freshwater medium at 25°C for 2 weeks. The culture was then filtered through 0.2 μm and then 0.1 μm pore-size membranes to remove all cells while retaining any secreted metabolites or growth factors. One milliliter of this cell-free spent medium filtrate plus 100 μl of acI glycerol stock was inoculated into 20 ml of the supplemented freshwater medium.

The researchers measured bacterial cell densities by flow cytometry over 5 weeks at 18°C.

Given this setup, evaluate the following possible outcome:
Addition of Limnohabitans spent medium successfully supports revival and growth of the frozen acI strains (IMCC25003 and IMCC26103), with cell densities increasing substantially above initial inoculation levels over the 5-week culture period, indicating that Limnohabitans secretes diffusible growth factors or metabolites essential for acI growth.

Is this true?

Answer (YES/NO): NO